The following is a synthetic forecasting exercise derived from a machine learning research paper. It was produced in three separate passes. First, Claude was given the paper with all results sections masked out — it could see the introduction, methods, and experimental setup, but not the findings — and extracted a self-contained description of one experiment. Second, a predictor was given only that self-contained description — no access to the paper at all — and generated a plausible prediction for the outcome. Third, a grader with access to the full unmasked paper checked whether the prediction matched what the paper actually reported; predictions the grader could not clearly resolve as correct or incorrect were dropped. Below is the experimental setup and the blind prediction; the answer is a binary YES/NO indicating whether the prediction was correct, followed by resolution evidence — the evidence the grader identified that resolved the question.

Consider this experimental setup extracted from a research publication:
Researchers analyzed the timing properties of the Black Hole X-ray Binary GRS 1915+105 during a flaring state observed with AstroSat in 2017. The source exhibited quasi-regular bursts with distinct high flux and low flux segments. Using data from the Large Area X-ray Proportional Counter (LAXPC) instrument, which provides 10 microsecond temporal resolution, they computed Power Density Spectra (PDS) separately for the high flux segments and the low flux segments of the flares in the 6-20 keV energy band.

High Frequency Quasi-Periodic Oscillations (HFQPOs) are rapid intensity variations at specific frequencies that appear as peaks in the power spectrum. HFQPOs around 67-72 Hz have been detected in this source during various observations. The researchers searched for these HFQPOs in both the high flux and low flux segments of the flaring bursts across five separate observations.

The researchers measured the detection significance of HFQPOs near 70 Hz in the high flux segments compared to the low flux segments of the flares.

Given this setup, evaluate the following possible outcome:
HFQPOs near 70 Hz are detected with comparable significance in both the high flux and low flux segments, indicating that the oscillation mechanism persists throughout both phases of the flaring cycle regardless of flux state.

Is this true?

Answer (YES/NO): NO